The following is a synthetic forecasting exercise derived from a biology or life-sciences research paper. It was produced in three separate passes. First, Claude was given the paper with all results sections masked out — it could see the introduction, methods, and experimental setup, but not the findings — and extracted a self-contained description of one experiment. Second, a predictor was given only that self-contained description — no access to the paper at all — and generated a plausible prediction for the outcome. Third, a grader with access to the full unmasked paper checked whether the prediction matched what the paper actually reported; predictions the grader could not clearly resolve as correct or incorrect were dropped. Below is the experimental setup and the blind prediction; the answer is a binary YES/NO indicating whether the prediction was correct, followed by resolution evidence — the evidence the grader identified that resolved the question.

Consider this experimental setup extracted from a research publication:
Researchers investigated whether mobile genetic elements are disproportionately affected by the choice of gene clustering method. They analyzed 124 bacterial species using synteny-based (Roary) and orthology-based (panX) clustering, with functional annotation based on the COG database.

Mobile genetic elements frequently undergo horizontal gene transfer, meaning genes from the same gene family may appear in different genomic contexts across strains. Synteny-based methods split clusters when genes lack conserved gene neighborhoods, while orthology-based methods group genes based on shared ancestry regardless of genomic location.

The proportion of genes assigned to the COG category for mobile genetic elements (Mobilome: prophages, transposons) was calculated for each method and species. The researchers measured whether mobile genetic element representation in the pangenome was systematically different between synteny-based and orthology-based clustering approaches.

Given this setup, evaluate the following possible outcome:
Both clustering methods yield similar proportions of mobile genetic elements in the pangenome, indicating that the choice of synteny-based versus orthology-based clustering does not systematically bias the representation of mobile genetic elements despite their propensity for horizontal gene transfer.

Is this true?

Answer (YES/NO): NO